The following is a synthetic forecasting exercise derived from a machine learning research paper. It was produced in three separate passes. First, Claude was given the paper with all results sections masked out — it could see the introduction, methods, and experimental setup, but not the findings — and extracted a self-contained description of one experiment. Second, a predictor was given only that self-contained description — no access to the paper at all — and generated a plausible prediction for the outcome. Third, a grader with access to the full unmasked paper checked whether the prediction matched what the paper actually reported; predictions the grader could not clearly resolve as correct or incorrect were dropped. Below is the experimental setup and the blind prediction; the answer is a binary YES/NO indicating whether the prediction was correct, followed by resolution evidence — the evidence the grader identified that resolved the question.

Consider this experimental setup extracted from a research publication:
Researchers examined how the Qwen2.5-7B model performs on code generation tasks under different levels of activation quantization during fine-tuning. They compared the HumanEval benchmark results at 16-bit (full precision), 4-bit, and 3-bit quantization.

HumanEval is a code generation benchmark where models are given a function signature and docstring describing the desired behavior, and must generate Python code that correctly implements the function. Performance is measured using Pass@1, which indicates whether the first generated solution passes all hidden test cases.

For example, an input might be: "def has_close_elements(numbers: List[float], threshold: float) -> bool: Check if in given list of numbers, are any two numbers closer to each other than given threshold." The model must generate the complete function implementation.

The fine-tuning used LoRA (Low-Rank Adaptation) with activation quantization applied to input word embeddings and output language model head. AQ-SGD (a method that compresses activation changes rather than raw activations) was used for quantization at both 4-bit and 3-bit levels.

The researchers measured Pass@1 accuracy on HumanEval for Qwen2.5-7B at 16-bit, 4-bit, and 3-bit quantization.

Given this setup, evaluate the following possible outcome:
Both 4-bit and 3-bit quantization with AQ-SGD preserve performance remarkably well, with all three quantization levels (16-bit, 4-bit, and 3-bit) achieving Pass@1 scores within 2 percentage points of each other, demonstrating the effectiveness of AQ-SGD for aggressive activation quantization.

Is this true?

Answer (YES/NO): NO